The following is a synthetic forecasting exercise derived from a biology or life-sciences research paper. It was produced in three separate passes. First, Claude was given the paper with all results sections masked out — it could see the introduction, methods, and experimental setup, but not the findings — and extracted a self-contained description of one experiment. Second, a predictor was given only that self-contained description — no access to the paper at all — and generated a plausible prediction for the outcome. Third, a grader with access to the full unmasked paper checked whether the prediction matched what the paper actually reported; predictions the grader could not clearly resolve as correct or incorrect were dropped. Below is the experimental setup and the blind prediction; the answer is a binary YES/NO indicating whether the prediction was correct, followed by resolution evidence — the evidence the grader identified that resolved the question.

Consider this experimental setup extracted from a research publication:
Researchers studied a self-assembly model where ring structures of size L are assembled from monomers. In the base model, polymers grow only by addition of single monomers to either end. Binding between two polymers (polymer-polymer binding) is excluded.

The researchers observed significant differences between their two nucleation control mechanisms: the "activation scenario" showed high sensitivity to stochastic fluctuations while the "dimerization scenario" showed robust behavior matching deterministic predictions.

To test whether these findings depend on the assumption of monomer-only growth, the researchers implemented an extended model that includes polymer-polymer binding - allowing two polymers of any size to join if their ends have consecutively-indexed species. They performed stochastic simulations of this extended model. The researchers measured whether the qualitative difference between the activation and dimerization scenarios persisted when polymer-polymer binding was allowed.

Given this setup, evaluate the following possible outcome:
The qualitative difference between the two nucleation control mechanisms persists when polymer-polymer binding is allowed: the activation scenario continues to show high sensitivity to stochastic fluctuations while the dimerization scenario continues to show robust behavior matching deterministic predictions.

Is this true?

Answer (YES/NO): YES